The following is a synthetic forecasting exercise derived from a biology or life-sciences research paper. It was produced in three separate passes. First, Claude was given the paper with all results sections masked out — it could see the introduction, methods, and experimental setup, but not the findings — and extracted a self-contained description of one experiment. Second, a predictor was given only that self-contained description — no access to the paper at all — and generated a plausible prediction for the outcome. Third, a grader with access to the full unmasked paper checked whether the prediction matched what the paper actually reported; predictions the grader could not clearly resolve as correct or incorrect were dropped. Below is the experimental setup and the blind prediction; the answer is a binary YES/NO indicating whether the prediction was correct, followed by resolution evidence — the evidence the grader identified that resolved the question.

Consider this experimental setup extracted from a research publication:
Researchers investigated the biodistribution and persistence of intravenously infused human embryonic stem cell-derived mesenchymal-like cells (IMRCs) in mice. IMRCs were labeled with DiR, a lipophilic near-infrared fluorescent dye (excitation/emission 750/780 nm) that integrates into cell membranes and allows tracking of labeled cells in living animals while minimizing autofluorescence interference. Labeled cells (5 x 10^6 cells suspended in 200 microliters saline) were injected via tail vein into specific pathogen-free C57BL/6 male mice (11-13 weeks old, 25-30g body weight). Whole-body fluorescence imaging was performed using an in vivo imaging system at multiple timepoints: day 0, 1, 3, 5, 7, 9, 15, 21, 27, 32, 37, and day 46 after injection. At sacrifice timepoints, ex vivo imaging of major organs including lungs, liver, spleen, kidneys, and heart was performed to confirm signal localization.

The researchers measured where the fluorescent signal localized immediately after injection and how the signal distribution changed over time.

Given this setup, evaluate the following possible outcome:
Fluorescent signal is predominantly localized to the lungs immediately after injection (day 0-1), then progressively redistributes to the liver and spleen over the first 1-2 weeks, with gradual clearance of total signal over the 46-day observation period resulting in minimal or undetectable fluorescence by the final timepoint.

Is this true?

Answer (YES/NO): NO